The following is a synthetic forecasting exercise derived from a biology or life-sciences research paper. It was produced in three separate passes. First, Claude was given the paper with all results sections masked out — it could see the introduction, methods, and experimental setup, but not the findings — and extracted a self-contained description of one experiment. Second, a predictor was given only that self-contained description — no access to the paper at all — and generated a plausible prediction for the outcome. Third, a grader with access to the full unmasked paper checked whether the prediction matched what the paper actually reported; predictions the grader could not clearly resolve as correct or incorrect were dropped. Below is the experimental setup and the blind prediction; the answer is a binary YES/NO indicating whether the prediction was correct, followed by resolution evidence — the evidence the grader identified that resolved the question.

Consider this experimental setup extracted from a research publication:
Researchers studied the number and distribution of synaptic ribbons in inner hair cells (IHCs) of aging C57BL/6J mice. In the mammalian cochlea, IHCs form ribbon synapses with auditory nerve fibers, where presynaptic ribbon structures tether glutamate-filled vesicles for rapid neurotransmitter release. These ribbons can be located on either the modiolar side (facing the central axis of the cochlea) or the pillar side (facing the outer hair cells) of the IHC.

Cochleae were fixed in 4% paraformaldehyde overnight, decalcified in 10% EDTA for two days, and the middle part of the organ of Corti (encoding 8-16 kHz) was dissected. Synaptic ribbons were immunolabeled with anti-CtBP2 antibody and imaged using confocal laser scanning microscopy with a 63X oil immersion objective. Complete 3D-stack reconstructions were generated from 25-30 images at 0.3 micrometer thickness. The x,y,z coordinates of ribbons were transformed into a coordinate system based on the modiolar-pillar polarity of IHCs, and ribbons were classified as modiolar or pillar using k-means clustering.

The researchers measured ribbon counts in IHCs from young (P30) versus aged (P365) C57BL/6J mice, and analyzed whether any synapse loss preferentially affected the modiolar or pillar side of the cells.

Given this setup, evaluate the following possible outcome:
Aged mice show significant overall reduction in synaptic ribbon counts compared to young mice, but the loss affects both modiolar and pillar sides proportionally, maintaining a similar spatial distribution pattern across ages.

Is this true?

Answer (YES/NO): NO